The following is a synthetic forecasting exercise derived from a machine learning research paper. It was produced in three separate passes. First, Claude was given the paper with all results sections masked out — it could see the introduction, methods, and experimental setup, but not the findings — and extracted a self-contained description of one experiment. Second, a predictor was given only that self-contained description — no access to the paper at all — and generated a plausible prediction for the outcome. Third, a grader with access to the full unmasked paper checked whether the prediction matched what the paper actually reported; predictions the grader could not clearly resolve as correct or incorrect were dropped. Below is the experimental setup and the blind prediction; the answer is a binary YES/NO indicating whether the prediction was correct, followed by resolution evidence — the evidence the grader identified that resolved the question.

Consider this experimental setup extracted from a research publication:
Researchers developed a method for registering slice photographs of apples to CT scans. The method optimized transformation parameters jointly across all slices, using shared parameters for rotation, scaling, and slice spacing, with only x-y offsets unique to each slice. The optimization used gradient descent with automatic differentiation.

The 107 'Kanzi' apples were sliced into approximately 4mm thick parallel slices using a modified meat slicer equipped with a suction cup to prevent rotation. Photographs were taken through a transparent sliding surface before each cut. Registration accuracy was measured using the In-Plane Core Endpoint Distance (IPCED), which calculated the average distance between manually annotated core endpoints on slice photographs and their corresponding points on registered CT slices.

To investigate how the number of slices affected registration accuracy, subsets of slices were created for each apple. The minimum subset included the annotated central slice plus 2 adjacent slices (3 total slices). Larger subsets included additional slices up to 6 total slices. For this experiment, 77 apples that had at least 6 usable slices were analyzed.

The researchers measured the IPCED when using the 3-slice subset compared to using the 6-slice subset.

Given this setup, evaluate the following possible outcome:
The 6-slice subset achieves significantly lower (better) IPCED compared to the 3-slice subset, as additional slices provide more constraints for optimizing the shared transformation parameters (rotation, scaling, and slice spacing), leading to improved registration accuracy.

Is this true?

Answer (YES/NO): NO